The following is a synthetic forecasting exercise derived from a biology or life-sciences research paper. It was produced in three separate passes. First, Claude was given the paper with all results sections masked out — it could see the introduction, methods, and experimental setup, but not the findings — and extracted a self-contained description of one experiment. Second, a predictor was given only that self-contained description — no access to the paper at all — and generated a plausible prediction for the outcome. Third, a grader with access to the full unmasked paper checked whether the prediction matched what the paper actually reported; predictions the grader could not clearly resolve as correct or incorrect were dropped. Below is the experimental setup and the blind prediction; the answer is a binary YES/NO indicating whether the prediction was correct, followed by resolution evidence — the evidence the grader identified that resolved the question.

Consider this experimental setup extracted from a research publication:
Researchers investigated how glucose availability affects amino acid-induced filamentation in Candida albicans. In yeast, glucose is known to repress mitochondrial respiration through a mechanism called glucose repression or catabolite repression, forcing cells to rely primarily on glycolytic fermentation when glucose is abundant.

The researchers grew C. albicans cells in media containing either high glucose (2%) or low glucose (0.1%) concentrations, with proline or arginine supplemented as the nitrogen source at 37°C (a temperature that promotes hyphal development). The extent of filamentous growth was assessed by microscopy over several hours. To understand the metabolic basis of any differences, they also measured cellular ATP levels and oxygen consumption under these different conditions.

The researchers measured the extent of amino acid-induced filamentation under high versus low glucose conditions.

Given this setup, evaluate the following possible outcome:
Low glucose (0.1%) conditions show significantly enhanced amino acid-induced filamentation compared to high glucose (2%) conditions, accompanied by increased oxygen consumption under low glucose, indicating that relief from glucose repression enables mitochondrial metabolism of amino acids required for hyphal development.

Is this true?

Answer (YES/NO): YES